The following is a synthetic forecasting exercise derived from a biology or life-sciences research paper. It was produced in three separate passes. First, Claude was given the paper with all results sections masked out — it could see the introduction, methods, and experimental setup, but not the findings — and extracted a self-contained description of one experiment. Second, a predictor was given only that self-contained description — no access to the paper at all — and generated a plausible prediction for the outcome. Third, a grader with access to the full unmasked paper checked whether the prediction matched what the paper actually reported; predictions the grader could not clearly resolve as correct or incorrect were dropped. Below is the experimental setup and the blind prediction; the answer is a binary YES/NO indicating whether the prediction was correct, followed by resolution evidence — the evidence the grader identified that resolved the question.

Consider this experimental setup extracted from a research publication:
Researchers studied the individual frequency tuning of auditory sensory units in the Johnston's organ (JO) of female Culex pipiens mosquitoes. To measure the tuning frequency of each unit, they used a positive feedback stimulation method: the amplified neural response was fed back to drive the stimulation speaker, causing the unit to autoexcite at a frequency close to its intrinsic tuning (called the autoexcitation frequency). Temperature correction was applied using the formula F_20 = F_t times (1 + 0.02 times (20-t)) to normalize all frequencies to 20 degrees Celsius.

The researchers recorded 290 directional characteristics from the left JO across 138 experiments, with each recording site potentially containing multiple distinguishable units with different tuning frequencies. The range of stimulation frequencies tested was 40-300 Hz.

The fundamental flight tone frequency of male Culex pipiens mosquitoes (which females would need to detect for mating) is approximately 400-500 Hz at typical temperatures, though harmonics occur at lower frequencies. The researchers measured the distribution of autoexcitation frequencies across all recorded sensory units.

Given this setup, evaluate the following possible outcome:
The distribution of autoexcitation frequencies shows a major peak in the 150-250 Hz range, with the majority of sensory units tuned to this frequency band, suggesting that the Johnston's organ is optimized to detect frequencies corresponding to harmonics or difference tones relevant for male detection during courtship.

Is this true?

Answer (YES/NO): NO